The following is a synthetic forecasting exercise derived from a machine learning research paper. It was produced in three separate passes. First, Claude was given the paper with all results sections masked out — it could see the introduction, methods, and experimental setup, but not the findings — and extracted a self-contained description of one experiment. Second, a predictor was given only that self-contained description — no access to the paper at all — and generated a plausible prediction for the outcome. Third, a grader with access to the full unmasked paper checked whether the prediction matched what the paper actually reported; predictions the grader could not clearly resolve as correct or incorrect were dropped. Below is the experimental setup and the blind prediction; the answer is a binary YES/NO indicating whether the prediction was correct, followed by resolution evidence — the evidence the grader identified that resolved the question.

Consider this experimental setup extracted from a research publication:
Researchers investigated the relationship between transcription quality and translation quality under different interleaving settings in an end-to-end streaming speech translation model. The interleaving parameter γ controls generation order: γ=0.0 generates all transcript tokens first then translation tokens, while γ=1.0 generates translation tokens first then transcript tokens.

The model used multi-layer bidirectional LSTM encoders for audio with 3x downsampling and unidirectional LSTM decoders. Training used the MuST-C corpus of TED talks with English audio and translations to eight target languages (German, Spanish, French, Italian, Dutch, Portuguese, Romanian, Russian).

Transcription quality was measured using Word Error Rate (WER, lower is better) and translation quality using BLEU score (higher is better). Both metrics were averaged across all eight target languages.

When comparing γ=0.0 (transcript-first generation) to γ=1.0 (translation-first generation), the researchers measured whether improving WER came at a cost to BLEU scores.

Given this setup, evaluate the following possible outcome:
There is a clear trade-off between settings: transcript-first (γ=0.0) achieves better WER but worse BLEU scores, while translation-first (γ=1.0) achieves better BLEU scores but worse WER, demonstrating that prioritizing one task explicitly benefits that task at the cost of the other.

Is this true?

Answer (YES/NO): NO